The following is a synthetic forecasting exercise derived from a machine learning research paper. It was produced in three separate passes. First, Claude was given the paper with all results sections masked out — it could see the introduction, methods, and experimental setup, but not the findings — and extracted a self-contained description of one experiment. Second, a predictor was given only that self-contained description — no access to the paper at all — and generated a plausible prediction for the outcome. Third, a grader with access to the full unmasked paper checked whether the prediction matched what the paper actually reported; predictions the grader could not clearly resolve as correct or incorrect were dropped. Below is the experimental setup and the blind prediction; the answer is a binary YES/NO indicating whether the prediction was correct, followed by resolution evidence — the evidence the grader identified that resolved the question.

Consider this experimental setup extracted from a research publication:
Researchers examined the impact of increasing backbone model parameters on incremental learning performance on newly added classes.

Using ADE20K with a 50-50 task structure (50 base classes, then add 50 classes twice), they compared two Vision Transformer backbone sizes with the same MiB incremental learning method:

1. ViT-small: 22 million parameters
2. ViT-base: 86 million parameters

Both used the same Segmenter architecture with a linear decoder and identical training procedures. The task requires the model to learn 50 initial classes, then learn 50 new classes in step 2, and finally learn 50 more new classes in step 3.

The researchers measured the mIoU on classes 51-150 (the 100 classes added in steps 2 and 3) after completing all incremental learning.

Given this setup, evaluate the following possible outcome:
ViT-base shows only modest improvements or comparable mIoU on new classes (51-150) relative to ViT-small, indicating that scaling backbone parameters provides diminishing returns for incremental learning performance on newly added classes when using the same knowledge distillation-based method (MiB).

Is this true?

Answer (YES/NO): NO